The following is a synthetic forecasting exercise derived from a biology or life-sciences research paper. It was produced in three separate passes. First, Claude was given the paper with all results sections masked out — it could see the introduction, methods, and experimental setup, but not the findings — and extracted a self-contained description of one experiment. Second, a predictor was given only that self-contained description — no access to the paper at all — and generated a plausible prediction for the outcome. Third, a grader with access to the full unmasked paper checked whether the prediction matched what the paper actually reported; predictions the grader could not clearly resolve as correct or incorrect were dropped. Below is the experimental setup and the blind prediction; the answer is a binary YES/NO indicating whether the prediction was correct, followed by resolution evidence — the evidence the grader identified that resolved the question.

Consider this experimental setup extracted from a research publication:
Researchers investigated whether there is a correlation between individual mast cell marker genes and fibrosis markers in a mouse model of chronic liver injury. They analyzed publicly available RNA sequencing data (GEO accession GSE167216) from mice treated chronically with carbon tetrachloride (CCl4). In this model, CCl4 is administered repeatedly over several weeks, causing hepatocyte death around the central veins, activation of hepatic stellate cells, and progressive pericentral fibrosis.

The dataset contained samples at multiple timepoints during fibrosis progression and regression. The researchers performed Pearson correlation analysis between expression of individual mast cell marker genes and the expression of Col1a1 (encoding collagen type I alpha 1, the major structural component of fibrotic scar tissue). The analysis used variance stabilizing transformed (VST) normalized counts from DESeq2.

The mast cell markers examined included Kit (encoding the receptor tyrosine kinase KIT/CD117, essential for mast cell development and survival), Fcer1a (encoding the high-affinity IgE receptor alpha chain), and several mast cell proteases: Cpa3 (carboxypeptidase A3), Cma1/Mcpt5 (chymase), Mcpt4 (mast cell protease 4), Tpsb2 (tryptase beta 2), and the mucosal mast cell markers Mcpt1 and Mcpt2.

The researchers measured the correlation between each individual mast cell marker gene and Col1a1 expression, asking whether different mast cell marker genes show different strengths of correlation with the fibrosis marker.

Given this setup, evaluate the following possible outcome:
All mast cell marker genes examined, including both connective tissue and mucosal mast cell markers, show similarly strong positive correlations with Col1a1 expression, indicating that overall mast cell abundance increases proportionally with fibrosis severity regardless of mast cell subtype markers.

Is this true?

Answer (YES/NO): NO